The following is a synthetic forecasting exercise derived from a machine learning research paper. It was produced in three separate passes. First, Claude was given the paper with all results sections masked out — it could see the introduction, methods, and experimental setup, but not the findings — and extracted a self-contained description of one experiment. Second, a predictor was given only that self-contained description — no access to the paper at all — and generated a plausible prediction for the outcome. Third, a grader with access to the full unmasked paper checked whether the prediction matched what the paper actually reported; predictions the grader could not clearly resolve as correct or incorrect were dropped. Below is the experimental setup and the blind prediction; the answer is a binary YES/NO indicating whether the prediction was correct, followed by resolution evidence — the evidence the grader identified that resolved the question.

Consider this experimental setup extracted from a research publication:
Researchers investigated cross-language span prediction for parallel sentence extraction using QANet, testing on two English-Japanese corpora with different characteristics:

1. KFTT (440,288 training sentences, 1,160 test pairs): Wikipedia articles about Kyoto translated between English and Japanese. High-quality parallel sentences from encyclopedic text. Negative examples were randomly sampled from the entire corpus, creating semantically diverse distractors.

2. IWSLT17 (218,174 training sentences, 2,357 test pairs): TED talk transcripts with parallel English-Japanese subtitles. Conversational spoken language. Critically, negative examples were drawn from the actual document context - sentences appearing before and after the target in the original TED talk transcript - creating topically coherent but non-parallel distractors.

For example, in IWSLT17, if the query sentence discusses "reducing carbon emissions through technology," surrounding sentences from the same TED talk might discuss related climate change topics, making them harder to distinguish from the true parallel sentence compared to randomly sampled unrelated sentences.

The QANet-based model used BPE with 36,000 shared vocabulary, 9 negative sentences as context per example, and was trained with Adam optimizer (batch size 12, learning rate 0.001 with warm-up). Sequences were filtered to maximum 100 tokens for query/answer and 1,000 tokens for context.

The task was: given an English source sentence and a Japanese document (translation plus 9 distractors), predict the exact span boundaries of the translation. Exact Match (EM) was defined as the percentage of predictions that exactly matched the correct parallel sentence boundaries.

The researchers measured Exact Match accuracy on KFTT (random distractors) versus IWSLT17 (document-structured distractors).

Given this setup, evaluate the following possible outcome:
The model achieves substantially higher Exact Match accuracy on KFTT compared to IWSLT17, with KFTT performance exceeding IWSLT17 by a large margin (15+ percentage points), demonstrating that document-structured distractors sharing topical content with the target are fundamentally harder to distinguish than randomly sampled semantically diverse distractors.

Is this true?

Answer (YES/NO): NO